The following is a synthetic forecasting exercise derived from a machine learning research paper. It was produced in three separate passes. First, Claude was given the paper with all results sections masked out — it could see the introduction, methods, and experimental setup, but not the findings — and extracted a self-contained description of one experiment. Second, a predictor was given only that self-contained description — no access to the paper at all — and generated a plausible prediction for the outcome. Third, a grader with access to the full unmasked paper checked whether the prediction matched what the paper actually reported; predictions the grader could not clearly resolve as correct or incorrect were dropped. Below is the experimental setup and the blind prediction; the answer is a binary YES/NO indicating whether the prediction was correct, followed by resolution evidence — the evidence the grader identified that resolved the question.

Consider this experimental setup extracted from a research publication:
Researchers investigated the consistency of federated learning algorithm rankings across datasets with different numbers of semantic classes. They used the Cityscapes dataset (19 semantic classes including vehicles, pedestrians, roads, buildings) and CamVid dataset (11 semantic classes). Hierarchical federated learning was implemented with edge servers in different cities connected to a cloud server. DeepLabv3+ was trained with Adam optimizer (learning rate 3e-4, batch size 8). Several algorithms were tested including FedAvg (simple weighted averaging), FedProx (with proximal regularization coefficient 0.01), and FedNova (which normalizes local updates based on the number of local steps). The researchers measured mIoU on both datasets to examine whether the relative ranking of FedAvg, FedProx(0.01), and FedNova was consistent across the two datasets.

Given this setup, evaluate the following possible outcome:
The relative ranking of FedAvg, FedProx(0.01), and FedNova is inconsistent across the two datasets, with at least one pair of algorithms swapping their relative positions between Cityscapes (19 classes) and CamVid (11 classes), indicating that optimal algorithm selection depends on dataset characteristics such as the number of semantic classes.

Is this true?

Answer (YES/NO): NO